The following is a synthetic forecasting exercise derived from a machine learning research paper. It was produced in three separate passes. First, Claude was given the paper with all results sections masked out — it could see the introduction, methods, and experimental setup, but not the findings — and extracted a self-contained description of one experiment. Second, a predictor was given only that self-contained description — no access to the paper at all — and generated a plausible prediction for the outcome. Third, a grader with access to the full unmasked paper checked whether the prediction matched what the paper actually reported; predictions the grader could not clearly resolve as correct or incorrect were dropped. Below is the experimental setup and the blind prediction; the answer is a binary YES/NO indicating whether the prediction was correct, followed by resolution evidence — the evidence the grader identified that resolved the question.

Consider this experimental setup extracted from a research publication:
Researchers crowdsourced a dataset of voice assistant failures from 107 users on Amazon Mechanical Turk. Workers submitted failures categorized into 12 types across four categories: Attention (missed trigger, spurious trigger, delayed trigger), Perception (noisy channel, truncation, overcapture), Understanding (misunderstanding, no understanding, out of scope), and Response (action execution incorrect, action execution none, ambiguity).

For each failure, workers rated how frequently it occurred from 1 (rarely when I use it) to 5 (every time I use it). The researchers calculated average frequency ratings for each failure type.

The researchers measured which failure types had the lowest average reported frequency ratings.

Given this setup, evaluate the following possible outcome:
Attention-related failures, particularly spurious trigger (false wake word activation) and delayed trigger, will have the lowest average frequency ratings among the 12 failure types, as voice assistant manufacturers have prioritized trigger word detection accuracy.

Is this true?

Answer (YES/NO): NO